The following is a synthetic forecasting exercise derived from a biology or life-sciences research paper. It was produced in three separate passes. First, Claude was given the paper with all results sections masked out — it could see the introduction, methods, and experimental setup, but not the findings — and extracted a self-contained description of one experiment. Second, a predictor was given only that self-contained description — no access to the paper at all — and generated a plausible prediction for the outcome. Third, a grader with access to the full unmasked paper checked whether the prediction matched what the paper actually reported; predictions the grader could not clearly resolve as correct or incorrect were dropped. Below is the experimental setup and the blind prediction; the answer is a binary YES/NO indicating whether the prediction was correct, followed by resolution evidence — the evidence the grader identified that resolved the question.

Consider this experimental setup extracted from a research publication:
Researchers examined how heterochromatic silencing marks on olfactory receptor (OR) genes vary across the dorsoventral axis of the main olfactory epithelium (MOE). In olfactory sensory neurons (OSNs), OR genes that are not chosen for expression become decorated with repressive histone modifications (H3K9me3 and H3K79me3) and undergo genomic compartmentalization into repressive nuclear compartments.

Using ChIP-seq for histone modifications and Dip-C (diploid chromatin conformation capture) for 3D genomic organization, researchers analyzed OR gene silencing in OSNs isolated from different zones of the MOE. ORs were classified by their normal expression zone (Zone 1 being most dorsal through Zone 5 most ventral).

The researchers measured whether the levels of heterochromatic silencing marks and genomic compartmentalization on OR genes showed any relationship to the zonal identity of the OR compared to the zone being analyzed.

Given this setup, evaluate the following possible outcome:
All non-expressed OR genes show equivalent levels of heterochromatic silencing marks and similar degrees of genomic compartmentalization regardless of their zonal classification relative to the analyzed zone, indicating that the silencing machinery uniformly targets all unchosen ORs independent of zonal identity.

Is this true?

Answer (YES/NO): NO